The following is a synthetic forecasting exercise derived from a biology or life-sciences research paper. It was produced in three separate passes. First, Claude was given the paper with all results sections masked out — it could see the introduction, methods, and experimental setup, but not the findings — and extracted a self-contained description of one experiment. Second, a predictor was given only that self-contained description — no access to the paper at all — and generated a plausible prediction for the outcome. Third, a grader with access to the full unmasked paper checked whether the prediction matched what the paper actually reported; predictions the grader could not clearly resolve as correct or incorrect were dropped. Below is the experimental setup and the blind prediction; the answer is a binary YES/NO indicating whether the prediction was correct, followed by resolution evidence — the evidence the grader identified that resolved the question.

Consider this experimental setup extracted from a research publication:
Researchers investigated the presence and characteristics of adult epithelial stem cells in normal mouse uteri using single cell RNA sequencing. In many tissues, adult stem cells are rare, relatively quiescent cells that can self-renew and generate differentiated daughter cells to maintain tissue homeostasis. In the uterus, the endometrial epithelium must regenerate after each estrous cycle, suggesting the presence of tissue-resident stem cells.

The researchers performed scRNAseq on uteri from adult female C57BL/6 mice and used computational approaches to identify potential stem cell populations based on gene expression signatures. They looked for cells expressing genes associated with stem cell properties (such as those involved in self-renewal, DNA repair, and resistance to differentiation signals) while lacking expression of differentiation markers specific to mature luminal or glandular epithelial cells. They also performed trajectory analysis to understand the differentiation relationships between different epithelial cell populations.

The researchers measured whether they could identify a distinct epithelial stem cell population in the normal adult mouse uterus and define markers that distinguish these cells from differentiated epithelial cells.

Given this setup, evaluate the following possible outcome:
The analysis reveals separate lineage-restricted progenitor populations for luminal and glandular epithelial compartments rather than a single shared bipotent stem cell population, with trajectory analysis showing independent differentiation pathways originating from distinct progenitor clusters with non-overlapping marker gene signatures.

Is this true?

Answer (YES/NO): NO